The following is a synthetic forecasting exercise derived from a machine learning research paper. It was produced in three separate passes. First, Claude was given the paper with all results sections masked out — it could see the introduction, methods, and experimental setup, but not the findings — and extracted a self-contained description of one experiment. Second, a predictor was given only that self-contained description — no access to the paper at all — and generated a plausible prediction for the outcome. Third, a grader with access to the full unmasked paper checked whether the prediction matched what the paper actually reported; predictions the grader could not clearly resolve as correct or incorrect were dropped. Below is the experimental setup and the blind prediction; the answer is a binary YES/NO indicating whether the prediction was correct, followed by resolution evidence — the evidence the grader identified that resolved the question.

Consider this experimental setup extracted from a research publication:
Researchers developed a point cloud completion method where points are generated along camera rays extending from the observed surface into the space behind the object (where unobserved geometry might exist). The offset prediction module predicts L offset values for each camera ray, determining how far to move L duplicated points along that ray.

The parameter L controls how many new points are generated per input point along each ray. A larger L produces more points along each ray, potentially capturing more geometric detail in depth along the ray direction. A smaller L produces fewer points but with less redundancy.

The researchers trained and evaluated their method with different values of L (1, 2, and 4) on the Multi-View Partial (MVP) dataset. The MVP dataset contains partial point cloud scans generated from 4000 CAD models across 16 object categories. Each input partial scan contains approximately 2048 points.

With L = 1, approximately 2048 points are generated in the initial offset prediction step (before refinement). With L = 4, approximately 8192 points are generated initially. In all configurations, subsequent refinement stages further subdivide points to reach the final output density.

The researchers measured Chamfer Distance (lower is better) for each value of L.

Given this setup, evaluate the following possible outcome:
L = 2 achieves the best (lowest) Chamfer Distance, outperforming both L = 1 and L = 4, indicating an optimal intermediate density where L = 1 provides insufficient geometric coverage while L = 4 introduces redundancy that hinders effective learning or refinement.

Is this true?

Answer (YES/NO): NO